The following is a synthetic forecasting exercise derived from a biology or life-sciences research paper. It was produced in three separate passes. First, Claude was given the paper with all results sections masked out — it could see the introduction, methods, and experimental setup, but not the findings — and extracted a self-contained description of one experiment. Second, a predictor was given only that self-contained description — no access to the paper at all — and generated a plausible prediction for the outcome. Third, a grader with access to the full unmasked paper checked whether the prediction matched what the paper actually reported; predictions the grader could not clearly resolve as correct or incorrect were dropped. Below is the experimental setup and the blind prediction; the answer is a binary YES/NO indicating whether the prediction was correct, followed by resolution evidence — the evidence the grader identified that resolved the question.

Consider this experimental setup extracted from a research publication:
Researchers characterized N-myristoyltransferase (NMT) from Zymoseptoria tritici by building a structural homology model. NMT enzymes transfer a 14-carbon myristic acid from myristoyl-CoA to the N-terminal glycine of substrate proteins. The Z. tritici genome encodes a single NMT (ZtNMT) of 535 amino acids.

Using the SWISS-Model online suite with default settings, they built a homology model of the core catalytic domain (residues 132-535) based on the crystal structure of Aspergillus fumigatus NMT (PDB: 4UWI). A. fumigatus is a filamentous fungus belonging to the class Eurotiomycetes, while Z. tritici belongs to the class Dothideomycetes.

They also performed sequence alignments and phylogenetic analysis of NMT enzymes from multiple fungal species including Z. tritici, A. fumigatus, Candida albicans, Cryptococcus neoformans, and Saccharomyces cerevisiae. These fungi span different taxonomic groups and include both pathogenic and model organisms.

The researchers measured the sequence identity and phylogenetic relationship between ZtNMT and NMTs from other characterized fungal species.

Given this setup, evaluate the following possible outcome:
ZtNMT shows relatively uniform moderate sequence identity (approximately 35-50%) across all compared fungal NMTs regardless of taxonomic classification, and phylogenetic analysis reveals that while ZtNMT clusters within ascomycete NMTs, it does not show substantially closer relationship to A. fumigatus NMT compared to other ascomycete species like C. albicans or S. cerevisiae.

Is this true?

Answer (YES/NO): NO